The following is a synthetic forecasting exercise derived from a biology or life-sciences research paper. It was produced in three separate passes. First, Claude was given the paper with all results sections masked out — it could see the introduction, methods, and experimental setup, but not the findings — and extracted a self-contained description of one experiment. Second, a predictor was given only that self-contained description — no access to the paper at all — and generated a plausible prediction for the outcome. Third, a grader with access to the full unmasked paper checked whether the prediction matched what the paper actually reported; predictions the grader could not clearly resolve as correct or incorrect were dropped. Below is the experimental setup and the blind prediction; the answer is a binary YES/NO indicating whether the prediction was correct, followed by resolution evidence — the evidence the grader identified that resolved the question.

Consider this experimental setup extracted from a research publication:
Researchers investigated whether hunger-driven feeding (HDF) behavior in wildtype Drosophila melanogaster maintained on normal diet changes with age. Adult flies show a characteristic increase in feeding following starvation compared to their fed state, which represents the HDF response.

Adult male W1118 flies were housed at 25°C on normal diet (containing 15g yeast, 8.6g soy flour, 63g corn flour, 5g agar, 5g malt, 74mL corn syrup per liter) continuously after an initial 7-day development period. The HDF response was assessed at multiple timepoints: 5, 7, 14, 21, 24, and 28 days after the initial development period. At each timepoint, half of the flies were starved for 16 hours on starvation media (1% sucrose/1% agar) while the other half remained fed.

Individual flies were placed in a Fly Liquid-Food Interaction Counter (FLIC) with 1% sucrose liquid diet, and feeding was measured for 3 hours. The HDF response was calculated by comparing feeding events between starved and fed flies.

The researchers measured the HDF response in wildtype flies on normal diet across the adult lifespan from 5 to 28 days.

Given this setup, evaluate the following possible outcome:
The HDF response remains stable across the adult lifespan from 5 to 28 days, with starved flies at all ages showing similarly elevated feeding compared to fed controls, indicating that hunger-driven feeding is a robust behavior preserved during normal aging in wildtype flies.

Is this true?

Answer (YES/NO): YES